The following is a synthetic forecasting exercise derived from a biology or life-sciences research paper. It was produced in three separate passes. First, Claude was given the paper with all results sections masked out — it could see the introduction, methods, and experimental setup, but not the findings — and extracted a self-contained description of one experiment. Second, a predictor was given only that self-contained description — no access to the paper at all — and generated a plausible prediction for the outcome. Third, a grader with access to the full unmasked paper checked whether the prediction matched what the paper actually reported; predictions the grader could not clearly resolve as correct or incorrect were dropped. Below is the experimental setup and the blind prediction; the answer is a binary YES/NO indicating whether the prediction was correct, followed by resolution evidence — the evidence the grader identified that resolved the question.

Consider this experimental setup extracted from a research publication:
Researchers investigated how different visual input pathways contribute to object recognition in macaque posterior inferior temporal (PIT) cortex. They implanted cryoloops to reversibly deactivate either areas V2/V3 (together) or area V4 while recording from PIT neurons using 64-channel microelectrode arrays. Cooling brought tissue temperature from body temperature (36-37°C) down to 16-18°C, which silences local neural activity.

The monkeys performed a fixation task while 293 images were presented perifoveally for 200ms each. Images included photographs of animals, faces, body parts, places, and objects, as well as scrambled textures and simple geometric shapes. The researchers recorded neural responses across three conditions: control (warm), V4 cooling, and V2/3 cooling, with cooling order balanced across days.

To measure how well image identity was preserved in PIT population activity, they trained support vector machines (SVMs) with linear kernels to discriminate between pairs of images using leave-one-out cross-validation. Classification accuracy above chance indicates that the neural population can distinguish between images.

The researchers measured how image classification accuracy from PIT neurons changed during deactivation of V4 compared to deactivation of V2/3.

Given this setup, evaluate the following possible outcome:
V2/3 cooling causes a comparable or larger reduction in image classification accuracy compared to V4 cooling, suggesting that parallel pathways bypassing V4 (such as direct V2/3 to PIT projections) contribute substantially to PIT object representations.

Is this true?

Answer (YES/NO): NO